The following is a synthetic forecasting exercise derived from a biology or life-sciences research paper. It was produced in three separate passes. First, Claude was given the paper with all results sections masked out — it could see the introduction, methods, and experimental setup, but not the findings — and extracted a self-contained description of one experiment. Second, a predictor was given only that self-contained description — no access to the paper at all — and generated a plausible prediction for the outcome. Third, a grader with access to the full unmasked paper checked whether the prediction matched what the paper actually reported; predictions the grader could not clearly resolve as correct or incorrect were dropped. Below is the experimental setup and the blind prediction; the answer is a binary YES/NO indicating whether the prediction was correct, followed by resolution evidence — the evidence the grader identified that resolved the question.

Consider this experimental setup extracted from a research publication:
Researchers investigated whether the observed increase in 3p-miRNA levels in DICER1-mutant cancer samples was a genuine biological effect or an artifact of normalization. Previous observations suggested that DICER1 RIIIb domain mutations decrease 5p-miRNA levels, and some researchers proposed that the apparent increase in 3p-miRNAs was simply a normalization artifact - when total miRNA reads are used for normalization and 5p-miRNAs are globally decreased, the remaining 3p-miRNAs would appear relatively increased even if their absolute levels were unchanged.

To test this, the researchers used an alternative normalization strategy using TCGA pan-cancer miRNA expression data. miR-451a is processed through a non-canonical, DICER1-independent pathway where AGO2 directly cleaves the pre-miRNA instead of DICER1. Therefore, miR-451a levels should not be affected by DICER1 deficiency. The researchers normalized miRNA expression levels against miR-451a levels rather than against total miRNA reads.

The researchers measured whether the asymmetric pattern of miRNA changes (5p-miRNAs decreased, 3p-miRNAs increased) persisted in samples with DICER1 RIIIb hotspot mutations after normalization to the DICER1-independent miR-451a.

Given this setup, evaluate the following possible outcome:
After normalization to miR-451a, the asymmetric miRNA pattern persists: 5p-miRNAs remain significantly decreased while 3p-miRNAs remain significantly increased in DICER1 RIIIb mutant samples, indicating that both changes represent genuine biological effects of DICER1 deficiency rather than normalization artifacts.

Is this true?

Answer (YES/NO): YES